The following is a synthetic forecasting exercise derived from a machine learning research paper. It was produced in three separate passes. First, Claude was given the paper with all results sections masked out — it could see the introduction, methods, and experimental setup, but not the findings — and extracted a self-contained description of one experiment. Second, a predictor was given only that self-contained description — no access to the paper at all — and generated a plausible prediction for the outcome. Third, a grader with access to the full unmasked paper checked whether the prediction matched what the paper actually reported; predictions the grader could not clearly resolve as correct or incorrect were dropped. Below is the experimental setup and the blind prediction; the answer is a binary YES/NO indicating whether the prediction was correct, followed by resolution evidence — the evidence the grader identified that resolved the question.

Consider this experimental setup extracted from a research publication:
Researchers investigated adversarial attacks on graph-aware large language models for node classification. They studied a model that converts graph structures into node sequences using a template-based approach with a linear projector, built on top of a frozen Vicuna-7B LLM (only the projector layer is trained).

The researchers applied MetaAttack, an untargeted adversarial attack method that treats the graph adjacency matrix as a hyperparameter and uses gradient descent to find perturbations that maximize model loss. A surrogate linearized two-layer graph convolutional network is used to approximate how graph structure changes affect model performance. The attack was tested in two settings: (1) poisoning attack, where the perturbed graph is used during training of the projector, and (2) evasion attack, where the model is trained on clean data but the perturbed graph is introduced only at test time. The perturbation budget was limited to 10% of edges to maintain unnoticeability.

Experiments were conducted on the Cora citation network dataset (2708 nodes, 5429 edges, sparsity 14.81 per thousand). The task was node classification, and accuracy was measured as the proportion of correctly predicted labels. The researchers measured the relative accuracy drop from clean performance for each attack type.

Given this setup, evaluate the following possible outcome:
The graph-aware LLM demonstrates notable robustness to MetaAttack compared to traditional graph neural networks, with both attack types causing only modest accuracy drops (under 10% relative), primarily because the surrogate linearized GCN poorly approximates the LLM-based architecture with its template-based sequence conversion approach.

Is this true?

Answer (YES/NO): NO